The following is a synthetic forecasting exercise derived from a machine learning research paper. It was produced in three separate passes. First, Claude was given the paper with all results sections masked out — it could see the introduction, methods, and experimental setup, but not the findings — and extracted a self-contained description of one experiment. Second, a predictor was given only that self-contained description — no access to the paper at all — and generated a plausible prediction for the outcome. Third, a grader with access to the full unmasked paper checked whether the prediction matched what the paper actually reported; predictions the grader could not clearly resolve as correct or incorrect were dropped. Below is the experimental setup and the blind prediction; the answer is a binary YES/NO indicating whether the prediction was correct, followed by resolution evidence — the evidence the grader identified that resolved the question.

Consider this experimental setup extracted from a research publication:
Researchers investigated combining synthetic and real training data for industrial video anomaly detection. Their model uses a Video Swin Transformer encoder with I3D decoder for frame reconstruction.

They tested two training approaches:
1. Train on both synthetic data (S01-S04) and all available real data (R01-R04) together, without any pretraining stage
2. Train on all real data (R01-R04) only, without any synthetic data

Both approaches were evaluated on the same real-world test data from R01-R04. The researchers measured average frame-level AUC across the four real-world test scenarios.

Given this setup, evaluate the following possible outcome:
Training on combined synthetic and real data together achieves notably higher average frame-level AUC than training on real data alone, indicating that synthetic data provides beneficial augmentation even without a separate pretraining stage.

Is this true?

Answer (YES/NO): NO